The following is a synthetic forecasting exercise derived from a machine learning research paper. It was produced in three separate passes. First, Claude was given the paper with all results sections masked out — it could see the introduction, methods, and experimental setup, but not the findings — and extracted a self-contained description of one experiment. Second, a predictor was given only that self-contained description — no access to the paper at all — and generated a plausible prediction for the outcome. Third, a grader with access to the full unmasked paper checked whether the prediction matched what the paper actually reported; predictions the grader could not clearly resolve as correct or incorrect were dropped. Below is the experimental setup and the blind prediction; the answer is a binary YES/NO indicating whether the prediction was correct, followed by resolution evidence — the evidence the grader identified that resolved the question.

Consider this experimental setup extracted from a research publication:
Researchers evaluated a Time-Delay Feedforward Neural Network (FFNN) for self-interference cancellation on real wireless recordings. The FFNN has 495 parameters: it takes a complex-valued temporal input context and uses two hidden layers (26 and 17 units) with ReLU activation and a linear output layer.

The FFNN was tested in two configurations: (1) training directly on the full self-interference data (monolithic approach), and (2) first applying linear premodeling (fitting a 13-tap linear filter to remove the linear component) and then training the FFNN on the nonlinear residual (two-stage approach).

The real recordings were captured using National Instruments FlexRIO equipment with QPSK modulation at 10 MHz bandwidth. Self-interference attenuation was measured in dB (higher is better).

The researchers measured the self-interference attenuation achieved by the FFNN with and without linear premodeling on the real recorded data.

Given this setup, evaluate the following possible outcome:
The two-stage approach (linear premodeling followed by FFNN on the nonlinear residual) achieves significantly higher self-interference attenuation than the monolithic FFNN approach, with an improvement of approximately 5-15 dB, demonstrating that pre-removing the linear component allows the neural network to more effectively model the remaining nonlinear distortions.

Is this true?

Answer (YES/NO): NO